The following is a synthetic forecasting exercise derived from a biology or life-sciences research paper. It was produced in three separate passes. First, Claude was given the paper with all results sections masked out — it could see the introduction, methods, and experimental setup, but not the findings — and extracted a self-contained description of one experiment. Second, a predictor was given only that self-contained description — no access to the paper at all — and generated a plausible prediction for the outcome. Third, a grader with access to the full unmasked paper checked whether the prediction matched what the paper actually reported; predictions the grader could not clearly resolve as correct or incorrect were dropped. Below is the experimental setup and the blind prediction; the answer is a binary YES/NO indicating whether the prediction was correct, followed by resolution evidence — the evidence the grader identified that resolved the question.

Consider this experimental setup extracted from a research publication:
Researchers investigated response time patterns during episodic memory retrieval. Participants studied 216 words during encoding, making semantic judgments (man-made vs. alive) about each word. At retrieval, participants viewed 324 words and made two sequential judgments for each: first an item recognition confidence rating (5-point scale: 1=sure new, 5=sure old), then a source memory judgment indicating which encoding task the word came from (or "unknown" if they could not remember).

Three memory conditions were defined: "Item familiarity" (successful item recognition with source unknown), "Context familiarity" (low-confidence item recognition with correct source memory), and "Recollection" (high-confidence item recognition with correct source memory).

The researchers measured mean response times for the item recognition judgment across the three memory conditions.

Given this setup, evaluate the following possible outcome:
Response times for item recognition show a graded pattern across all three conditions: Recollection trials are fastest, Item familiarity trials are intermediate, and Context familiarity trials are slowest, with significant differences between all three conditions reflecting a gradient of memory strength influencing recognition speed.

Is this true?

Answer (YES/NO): YES